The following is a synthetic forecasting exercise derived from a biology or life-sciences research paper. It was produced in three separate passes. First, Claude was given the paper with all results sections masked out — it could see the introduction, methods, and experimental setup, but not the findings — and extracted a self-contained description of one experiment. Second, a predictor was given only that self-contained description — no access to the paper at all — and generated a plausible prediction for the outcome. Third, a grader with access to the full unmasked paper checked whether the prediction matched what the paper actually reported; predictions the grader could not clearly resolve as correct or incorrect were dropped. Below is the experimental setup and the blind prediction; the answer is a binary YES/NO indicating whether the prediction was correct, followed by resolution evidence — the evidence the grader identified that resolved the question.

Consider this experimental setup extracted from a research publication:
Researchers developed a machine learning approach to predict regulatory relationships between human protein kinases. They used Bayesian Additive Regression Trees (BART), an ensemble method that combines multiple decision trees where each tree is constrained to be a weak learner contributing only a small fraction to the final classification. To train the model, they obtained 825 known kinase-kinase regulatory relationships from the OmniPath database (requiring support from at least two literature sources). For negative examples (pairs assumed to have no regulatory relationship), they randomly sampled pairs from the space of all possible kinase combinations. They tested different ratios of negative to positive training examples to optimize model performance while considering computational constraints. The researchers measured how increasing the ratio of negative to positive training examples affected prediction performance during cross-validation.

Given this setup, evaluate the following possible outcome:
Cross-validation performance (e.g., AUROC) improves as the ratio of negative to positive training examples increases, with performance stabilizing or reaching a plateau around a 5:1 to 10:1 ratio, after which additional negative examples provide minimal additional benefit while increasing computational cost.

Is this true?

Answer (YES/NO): YES